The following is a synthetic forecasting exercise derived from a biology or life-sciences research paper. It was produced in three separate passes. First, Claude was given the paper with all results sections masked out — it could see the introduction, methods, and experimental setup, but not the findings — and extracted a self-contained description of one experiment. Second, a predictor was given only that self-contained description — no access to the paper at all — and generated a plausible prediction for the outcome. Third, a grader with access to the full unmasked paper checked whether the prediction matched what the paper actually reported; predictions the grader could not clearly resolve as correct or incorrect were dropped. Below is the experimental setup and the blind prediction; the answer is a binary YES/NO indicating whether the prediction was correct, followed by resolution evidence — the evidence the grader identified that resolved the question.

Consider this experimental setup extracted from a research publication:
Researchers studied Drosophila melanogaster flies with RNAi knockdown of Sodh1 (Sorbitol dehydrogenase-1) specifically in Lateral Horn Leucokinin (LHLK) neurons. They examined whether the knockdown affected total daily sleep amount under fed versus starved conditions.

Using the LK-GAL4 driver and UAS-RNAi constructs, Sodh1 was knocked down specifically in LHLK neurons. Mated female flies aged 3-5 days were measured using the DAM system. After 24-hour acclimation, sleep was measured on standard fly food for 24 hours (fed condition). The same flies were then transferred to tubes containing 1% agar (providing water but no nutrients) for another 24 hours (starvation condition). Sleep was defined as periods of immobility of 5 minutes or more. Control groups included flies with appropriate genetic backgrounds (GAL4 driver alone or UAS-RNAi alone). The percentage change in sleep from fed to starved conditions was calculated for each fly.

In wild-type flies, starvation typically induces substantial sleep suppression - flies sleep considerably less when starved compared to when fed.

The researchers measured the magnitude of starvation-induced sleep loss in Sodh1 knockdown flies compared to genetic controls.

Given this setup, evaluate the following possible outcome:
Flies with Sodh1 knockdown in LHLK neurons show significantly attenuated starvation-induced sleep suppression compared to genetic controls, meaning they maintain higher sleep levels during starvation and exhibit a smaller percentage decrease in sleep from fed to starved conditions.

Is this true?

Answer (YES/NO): YES